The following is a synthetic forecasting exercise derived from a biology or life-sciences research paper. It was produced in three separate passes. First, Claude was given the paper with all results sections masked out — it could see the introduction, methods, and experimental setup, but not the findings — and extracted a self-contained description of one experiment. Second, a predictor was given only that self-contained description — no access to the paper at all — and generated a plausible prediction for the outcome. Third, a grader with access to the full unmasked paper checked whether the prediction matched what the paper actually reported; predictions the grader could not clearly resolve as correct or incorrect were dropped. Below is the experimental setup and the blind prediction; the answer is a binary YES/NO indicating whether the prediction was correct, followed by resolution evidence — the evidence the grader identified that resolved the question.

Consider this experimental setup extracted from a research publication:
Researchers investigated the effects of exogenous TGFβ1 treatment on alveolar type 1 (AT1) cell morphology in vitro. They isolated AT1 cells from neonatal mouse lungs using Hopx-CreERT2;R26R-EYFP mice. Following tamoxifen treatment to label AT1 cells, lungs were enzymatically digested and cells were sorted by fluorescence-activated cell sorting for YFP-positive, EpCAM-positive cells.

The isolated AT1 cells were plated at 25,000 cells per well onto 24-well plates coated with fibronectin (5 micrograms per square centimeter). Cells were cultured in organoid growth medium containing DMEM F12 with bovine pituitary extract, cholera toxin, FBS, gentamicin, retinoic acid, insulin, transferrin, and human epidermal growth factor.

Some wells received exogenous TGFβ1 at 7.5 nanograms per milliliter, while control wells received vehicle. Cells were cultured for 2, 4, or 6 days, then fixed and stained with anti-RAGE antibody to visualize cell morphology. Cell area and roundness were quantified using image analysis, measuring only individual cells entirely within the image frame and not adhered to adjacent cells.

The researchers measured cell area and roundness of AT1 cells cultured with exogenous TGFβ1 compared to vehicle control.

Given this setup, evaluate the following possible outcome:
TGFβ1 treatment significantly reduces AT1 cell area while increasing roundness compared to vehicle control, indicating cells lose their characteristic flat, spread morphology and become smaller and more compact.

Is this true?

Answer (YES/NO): NO